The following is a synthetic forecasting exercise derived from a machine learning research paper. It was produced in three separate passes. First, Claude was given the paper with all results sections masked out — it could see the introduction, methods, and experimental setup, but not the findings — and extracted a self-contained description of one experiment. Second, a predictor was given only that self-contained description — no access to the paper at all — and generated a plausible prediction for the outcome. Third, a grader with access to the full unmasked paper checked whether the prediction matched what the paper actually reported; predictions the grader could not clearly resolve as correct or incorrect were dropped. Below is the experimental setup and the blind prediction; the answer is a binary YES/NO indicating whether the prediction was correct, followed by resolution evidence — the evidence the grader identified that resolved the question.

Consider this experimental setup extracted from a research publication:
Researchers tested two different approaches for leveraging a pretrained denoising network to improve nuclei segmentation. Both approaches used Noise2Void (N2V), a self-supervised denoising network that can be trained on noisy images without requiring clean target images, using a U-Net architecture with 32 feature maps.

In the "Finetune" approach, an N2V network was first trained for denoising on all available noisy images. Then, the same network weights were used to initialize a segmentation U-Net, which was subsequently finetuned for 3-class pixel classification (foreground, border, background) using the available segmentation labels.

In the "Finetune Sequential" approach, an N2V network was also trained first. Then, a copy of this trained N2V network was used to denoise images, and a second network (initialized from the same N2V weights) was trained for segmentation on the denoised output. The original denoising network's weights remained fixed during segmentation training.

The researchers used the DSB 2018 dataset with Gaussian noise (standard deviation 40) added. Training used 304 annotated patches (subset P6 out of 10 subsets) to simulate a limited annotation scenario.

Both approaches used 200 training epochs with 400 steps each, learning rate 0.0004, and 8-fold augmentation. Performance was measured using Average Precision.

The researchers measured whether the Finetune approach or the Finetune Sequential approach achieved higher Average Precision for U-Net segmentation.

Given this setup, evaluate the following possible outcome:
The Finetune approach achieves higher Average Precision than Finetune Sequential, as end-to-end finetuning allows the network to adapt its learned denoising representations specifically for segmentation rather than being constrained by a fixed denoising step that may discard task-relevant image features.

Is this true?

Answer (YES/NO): NO